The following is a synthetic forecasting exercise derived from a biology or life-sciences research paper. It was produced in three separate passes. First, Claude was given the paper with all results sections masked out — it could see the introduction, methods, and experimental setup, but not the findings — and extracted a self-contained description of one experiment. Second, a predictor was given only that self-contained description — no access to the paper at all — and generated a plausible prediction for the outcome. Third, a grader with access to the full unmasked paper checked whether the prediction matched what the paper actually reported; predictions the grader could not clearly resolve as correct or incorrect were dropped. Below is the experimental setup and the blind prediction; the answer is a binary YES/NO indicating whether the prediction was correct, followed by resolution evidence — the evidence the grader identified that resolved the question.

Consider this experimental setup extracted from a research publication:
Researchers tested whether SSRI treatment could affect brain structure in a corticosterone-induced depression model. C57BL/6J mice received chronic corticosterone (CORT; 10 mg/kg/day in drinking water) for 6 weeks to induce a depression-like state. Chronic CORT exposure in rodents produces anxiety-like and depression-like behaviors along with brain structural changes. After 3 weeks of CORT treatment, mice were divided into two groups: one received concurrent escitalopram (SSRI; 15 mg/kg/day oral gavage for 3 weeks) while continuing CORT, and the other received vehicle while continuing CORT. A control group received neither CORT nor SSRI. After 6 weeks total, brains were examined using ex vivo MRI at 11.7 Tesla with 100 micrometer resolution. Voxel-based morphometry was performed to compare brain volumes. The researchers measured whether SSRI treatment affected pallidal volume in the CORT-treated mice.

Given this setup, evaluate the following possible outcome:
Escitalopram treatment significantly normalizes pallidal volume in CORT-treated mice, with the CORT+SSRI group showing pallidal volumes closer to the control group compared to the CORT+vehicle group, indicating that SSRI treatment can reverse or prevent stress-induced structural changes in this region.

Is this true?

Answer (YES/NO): YES